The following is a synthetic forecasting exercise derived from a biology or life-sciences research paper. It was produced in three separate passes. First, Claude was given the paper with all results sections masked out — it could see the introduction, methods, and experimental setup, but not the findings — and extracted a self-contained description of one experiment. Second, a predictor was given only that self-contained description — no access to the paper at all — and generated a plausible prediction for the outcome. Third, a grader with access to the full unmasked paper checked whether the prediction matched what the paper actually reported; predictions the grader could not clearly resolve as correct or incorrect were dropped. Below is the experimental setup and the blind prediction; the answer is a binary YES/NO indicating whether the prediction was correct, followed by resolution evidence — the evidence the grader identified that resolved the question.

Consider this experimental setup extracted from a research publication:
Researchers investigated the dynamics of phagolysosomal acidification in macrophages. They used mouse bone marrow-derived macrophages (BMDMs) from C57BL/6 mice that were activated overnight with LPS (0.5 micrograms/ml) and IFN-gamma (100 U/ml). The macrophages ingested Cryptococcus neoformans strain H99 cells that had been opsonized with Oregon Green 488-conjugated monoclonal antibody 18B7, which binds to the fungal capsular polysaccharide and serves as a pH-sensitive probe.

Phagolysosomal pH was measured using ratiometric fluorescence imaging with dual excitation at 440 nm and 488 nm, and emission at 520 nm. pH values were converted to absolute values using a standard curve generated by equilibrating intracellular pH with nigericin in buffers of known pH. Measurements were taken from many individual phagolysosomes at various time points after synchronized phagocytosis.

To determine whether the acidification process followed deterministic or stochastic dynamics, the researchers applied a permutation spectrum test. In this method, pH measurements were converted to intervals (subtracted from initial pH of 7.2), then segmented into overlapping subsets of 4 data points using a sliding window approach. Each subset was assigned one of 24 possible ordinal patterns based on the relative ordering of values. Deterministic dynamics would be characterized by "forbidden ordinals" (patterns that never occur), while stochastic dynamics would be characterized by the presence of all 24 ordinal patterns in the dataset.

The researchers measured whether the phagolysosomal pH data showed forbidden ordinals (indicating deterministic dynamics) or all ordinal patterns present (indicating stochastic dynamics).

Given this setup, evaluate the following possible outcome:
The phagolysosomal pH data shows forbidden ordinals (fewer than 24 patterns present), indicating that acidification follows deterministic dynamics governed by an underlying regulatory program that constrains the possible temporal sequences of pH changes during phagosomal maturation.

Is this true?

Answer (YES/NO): NO